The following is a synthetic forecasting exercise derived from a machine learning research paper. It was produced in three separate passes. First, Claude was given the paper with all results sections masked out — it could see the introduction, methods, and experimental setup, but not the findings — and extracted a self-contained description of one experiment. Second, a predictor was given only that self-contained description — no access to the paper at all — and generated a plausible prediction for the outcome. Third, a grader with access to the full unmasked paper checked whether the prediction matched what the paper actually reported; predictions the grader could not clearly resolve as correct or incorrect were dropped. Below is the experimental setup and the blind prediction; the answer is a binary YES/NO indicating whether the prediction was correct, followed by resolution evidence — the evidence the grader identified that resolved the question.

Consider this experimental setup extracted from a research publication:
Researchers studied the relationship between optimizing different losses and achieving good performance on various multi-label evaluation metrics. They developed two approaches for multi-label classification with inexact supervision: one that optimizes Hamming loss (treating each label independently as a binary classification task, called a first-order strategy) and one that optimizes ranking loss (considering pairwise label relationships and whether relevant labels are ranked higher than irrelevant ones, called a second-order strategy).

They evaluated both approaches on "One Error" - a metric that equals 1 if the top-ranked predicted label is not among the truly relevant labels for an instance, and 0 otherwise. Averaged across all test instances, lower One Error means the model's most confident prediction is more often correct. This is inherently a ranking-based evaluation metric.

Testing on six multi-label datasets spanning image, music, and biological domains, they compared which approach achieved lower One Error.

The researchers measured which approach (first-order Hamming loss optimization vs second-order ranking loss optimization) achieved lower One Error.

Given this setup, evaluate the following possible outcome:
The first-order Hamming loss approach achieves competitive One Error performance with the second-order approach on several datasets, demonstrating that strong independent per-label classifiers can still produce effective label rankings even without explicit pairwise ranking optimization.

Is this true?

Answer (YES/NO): NO